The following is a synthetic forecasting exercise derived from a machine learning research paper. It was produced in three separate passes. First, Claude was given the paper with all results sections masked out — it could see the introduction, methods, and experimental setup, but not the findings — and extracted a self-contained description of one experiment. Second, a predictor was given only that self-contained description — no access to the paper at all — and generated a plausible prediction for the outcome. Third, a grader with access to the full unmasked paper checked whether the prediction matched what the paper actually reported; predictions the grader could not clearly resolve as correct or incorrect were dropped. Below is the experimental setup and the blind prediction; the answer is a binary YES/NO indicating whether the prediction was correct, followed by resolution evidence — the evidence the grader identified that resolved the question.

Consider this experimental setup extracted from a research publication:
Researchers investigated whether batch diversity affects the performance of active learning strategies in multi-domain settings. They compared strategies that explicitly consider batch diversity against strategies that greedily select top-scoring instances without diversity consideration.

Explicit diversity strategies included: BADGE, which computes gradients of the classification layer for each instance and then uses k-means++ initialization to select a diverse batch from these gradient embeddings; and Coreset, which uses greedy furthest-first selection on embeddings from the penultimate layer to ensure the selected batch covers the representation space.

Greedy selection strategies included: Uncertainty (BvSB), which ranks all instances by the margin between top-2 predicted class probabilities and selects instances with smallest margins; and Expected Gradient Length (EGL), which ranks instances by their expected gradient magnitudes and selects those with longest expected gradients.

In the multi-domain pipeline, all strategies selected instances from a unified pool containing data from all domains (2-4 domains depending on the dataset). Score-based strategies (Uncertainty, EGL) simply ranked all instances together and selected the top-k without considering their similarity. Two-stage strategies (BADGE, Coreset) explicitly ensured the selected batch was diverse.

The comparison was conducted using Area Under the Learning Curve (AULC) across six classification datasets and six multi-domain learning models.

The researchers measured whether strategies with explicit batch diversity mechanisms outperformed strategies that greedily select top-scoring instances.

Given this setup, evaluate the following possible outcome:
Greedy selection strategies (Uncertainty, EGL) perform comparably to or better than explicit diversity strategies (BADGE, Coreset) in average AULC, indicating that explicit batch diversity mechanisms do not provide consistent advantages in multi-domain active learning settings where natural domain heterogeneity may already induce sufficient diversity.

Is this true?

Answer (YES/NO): YES